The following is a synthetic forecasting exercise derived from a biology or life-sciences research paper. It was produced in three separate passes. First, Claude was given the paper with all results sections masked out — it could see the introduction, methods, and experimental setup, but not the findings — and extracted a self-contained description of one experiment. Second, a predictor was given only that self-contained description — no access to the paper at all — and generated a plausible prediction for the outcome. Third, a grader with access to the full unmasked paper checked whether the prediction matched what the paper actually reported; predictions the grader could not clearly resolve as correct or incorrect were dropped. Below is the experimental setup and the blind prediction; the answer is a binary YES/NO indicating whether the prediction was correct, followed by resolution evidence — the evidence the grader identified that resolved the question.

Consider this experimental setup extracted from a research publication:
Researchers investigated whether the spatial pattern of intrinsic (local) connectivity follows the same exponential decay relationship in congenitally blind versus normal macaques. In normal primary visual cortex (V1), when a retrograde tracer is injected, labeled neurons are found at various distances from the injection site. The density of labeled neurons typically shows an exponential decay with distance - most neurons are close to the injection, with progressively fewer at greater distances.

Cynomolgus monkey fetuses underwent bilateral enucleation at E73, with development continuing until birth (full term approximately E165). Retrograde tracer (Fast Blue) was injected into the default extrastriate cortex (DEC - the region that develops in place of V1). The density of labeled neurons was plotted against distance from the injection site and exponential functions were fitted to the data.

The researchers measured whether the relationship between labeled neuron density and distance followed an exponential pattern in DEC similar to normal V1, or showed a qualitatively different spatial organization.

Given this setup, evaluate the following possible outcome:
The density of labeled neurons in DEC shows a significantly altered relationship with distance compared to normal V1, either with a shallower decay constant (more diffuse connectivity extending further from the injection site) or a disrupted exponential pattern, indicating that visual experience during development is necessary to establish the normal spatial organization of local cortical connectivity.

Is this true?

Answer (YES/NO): YES